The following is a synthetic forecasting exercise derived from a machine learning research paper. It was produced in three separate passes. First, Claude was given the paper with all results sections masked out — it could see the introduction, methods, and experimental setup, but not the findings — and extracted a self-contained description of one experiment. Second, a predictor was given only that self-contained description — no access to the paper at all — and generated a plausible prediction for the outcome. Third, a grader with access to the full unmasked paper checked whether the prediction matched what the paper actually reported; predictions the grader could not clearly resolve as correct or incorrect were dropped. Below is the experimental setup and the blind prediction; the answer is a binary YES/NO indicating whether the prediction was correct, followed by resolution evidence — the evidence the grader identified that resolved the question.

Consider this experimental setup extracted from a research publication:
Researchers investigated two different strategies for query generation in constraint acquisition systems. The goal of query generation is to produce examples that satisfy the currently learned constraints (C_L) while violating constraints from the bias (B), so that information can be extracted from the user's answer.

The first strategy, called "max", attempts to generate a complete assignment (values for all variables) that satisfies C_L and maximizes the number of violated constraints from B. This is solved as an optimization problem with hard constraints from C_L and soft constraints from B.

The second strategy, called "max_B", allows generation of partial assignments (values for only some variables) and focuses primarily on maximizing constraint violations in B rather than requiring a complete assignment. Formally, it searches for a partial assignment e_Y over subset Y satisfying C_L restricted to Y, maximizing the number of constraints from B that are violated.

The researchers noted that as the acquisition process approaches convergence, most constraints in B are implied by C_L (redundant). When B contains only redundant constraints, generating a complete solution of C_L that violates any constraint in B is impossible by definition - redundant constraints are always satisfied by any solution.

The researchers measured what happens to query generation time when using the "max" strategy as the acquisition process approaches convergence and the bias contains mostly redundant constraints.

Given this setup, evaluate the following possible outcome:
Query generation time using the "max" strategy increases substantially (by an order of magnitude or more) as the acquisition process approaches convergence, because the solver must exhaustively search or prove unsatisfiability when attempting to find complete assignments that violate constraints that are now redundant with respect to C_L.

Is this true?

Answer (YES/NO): YES